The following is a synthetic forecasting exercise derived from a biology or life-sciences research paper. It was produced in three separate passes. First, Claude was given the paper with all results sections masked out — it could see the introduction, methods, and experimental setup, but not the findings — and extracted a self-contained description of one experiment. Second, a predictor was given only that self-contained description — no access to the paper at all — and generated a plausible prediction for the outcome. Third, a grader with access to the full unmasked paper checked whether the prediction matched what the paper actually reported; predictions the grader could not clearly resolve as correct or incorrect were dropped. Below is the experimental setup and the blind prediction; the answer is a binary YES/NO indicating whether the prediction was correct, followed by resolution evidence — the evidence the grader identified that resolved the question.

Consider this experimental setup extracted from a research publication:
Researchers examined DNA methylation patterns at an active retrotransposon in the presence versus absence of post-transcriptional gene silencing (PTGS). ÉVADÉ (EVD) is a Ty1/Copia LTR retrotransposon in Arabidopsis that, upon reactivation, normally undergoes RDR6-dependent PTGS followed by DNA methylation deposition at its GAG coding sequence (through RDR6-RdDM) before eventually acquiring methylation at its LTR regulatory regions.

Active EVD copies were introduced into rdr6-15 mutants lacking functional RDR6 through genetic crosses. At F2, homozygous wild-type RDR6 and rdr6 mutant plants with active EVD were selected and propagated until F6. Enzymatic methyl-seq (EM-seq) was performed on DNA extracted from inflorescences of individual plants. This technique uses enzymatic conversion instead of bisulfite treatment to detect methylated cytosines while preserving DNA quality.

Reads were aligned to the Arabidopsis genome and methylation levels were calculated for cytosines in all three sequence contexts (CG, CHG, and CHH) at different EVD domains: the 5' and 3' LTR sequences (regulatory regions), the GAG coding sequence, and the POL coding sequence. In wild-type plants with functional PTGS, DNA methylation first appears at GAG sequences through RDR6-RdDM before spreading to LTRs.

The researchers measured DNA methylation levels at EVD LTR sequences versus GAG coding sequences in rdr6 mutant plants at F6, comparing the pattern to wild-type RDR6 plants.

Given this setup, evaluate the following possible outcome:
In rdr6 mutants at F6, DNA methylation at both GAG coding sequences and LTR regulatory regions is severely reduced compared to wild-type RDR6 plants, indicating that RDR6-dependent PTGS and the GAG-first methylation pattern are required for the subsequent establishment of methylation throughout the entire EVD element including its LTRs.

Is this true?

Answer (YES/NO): NO